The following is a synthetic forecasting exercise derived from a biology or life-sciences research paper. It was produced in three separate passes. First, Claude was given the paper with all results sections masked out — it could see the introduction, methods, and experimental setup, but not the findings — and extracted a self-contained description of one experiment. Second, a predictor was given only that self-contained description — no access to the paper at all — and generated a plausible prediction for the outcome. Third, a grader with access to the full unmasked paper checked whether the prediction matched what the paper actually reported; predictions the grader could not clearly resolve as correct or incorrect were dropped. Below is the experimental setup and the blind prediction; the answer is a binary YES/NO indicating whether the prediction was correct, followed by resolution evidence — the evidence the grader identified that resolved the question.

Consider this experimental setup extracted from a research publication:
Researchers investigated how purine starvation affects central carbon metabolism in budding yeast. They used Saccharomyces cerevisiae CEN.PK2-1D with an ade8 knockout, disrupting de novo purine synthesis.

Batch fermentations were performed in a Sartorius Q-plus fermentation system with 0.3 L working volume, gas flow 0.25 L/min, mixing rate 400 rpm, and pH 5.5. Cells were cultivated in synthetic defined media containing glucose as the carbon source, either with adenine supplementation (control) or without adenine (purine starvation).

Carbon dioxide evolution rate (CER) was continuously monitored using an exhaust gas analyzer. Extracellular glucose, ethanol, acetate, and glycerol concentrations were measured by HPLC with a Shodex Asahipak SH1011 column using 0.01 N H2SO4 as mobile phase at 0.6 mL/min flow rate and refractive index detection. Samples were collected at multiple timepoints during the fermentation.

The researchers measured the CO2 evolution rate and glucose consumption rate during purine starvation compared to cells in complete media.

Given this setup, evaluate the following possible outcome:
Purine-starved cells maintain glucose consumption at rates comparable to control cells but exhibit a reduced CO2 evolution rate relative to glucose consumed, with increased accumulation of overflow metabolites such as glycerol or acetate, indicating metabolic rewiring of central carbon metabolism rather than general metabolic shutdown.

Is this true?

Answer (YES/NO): NO